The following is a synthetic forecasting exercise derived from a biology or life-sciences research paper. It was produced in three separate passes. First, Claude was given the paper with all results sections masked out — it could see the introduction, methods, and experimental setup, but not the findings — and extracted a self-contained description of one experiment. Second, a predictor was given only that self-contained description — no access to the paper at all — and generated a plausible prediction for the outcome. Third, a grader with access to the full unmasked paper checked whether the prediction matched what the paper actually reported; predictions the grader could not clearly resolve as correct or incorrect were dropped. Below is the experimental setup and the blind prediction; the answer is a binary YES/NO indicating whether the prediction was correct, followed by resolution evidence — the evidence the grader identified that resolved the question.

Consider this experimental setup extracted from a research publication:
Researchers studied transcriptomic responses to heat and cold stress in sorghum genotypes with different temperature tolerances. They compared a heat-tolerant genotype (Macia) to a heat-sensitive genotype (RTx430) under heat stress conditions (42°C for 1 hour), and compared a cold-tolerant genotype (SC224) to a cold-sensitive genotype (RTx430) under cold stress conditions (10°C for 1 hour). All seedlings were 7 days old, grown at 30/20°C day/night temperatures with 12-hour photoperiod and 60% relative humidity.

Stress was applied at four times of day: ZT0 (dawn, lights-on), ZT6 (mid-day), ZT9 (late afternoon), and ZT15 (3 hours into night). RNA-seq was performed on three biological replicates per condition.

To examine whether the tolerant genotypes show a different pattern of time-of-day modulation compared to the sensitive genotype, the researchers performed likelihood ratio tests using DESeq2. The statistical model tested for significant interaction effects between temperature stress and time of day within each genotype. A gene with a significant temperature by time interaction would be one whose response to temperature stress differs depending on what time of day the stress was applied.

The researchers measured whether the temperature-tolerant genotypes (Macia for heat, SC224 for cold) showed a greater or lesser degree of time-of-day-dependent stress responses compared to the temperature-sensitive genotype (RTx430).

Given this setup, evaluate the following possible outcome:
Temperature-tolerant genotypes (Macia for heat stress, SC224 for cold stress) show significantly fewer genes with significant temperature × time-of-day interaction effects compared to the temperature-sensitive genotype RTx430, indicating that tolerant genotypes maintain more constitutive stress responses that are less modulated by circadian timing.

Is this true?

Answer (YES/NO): NO